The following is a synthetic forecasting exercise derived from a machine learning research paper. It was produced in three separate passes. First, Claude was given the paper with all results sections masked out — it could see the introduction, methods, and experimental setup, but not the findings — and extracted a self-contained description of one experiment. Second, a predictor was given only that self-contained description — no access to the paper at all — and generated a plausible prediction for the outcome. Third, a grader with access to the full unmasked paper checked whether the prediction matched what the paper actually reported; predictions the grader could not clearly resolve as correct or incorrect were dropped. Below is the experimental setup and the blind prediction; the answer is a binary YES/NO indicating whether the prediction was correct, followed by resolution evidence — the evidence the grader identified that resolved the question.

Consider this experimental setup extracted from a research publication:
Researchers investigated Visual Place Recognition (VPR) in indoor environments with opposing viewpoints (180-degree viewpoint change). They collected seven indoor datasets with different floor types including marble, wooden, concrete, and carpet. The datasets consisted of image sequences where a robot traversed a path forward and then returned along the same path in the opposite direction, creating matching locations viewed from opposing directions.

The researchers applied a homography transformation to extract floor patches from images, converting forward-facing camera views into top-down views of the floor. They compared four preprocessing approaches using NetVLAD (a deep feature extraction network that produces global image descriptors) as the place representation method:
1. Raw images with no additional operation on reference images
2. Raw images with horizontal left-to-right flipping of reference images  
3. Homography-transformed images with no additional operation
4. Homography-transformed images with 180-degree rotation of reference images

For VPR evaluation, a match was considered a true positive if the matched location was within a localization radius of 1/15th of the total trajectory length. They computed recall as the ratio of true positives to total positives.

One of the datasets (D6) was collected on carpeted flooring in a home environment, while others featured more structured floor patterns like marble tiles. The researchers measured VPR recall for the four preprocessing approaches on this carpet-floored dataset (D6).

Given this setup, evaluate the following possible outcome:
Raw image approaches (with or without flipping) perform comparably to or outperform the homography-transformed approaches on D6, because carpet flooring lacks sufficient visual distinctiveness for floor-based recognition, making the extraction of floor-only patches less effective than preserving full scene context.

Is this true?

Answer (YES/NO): YES